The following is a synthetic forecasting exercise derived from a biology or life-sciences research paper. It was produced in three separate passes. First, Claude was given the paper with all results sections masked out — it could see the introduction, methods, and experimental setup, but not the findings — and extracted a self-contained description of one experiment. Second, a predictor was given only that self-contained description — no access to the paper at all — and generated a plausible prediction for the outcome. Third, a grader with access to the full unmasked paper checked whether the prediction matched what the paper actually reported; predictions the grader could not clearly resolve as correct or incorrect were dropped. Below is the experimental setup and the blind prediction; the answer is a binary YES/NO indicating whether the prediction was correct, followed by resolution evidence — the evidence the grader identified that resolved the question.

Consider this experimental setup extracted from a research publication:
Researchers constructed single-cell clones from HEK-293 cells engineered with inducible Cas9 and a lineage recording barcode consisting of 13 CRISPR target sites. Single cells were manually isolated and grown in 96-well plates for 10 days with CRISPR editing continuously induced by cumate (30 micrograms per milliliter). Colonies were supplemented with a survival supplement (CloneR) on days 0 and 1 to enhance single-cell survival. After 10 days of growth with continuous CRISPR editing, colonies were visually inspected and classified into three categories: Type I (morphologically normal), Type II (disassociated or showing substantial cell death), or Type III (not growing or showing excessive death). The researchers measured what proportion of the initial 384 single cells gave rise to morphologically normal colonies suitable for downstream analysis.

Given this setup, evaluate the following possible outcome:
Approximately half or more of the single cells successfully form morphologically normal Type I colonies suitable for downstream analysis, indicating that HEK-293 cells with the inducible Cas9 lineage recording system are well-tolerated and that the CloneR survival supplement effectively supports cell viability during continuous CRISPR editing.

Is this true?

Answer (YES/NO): NO